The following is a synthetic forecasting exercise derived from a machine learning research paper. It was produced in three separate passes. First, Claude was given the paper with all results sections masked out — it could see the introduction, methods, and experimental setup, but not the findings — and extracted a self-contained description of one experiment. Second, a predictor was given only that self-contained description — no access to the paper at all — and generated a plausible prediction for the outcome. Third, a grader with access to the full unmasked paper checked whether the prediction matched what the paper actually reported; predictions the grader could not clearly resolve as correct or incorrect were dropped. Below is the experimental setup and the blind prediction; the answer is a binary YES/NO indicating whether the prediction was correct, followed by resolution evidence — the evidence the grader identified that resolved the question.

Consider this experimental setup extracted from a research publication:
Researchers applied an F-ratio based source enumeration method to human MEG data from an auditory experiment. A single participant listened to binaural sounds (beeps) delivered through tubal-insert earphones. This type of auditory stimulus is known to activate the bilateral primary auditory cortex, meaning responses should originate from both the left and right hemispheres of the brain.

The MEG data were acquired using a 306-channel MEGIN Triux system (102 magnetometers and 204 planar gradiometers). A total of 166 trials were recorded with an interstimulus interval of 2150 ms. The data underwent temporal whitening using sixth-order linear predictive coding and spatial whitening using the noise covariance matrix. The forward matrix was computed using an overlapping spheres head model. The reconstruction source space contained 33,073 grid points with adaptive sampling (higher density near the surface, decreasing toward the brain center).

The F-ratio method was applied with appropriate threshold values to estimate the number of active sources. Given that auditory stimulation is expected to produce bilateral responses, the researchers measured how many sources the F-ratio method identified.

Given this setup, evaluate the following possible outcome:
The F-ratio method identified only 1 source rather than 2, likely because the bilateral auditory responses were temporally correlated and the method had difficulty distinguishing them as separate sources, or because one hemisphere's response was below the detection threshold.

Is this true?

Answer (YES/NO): NO